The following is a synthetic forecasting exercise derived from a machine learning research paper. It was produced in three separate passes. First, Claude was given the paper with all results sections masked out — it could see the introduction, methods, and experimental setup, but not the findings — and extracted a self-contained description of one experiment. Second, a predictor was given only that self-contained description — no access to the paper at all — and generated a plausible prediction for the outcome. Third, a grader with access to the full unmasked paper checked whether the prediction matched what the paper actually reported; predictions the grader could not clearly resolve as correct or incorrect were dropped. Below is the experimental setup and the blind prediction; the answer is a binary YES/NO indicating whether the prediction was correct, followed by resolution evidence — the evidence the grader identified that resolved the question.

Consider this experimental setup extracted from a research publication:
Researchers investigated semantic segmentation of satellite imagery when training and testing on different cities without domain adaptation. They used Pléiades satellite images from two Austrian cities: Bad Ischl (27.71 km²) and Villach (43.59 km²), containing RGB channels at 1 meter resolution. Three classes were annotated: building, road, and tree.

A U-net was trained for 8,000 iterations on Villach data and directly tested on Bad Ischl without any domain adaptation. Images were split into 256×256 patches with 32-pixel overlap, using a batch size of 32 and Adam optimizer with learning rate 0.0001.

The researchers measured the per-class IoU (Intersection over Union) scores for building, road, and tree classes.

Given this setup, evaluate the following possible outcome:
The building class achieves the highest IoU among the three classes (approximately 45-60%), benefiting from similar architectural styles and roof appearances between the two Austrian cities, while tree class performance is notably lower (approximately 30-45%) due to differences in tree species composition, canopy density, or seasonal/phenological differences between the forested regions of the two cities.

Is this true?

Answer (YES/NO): NO